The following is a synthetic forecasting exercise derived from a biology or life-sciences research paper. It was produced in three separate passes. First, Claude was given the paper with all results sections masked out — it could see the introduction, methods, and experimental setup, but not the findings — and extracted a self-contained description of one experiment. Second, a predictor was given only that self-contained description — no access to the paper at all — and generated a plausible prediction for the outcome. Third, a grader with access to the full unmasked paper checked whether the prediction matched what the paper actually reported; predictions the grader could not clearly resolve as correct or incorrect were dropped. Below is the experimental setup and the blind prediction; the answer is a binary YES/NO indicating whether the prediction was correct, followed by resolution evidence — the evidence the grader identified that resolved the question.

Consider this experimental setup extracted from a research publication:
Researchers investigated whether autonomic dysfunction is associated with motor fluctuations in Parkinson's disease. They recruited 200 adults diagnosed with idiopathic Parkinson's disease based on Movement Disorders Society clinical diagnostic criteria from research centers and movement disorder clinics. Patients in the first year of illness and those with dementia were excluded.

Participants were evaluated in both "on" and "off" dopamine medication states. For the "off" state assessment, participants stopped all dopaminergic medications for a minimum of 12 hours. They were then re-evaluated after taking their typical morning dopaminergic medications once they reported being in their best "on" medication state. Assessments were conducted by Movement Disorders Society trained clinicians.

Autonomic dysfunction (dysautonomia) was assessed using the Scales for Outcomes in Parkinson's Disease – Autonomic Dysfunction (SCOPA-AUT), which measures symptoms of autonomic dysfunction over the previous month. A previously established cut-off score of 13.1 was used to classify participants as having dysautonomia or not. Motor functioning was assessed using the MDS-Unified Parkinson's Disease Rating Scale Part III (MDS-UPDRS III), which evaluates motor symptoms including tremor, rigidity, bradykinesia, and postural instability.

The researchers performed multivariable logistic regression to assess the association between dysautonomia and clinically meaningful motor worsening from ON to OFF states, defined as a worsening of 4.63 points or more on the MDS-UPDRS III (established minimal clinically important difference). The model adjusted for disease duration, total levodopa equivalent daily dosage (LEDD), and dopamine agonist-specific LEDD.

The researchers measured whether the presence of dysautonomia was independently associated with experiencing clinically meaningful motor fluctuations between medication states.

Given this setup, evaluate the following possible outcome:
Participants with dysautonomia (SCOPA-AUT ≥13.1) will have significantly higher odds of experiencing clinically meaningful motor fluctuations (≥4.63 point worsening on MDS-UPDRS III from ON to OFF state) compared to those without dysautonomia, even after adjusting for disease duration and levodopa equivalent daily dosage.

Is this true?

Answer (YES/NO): NO